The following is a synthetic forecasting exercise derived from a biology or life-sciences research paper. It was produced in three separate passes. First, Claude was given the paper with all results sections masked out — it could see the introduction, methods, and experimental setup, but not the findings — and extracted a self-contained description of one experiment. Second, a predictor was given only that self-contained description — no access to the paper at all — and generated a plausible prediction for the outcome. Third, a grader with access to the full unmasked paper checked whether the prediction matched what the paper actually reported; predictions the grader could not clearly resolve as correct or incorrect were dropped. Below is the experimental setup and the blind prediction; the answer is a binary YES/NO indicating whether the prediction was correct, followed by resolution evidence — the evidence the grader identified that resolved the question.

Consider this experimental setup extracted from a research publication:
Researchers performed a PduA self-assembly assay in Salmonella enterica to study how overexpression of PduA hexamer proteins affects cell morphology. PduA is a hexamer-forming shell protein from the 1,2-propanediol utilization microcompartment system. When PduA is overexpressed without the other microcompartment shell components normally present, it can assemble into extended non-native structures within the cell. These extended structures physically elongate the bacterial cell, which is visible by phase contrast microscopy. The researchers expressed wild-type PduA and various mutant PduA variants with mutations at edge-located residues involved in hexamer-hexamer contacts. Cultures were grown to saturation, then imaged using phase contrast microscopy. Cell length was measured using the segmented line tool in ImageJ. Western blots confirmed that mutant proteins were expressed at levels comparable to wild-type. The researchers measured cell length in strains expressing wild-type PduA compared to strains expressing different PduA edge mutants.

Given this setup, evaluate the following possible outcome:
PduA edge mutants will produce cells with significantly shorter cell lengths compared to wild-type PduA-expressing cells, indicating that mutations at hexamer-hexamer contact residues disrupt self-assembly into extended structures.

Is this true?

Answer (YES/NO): NO